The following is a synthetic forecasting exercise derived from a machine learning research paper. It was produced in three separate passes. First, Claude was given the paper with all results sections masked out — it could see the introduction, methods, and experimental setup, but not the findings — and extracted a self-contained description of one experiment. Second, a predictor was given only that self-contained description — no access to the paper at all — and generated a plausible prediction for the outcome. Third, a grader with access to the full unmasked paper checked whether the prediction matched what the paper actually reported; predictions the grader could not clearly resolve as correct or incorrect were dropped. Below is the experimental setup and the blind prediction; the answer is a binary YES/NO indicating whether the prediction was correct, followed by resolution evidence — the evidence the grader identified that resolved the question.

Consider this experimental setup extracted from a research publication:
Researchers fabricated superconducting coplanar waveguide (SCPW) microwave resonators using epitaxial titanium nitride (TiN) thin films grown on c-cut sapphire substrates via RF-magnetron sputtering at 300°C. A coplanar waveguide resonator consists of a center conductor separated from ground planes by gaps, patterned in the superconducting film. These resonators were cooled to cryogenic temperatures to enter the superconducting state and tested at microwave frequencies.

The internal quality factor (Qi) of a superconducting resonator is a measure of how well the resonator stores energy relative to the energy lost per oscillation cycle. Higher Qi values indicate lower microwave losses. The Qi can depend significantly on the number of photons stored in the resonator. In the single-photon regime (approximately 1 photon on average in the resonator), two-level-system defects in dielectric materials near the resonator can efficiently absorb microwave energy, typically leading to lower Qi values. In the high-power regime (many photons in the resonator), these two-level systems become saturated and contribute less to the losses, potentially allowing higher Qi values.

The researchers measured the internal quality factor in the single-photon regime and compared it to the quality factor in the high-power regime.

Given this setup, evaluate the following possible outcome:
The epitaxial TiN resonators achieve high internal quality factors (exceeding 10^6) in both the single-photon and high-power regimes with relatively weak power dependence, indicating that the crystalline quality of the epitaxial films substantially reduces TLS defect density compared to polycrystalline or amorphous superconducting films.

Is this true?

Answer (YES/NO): NO